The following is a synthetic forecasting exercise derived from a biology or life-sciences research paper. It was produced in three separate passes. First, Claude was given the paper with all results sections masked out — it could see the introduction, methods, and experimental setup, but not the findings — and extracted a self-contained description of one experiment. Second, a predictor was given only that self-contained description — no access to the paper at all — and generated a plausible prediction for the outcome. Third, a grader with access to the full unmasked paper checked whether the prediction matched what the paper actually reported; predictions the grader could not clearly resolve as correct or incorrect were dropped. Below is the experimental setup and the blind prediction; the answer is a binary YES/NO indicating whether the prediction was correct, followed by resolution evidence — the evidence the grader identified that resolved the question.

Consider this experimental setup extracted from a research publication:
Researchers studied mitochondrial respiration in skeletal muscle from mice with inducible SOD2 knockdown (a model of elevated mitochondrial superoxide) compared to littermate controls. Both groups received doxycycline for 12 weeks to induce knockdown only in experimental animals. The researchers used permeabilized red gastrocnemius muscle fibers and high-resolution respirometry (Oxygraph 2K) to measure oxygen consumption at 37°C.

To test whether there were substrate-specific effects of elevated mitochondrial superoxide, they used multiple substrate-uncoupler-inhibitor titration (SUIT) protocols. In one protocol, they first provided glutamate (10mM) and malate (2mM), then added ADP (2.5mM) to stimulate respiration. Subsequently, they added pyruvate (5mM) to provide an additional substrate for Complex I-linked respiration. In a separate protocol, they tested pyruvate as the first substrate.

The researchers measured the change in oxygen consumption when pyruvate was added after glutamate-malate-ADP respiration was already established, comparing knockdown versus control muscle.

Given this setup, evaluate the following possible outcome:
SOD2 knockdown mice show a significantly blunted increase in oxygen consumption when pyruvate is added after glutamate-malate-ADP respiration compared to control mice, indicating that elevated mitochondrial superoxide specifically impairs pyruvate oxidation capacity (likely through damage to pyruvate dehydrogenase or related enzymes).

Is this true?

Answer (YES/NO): NO